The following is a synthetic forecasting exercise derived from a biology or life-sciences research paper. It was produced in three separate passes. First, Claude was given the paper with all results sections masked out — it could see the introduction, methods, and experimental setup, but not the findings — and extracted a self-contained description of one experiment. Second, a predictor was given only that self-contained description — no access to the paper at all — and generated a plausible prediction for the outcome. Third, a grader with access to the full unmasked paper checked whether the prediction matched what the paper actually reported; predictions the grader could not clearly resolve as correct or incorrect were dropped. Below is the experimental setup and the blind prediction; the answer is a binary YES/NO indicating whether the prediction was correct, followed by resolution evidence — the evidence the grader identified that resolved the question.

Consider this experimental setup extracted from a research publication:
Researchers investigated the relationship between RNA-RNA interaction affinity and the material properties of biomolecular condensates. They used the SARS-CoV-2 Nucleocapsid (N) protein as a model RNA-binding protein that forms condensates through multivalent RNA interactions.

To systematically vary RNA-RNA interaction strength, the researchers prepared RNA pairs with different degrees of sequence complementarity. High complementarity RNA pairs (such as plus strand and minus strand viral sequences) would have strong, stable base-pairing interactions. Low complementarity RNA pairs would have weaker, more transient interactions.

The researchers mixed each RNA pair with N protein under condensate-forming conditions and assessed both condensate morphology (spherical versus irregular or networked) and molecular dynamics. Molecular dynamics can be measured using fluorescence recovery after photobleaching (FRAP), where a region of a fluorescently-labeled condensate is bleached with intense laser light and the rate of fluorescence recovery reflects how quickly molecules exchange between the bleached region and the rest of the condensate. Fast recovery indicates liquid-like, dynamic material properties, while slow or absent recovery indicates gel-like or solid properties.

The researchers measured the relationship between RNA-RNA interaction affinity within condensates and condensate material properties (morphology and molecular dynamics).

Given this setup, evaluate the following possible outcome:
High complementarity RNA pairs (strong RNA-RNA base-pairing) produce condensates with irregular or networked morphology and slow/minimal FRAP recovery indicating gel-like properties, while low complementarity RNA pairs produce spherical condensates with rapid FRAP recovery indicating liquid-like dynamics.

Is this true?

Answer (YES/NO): YES